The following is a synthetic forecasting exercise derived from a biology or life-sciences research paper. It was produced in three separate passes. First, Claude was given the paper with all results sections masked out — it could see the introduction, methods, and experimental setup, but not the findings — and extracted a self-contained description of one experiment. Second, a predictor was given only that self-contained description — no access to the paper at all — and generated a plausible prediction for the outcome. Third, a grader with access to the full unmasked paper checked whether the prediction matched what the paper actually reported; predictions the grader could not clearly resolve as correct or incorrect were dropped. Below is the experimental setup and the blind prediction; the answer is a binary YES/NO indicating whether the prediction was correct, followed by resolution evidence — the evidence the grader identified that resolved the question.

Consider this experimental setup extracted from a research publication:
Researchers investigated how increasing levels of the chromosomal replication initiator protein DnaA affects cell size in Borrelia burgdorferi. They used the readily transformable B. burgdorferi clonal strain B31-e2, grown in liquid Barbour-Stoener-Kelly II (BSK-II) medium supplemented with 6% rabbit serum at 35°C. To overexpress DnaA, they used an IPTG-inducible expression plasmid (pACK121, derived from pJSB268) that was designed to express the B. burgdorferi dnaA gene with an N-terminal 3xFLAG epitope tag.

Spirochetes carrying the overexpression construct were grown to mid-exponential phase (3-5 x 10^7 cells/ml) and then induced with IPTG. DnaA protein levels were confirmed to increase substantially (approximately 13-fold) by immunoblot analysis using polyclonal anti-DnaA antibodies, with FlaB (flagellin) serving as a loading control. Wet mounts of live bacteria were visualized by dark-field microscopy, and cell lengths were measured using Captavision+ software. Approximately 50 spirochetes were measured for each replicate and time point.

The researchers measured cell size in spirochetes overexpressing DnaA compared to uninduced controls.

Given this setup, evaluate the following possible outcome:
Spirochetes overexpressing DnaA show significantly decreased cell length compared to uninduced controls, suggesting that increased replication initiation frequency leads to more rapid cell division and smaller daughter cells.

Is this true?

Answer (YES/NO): YES